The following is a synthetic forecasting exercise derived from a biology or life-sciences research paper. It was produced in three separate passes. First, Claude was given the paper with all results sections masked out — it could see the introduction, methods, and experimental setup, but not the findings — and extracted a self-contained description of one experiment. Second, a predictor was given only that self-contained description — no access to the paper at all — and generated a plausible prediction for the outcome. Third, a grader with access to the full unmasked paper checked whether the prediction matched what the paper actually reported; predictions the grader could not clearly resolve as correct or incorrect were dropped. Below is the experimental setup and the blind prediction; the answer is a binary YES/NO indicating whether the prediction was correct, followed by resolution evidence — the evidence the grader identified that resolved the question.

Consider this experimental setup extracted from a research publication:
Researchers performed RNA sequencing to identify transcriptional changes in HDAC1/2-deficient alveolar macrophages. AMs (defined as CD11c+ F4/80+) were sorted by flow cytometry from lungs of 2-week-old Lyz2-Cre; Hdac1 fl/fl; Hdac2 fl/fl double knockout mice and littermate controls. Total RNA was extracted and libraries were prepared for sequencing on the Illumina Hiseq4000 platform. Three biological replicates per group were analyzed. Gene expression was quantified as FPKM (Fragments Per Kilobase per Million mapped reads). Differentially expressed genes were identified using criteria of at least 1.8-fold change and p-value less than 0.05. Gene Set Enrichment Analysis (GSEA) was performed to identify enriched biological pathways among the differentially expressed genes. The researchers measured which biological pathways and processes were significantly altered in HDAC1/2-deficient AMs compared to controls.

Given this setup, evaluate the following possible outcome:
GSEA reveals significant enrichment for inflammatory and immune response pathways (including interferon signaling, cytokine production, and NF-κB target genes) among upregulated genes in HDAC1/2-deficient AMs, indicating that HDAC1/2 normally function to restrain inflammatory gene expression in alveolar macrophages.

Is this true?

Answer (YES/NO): NO